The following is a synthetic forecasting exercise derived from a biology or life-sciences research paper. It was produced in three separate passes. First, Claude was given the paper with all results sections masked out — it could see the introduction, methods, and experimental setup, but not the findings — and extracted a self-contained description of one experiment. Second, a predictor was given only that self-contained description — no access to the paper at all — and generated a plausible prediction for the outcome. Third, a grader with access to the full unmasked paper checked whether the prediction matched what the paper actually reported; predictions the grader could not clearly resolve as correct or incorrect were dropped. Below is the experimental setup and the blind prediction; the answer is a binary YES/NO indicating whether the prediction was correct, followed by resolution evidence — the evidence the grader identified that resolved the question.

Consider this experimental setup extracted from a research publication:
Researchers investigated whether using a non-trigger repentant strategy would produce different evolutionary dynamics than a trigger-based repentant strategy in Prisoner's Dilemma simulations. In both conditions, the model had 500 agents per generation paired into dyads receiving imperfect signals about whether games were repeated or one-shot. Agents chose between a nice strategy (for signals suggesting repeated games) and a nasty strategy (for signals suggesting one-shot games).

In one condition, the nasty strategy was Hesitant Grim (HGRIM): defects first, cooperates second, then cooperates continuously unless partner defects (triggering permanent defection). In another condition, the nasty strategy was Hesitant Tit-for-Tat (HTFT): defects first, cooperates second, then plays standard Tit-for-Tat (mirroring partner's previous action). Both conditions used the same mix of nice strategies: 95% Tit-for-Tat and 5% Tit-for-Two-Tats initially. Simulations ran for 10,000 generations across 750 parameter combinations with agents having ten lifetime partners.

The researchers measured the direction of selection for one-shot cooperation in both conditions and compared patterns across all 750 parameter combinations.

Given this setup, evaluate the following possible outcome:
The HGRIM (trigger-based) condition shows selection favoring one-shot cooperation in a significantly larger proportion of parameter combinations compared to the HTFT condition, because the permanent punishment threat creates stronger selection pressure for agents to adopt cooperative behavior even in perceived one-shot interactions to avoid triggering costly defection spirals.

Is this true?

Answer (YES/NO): NO